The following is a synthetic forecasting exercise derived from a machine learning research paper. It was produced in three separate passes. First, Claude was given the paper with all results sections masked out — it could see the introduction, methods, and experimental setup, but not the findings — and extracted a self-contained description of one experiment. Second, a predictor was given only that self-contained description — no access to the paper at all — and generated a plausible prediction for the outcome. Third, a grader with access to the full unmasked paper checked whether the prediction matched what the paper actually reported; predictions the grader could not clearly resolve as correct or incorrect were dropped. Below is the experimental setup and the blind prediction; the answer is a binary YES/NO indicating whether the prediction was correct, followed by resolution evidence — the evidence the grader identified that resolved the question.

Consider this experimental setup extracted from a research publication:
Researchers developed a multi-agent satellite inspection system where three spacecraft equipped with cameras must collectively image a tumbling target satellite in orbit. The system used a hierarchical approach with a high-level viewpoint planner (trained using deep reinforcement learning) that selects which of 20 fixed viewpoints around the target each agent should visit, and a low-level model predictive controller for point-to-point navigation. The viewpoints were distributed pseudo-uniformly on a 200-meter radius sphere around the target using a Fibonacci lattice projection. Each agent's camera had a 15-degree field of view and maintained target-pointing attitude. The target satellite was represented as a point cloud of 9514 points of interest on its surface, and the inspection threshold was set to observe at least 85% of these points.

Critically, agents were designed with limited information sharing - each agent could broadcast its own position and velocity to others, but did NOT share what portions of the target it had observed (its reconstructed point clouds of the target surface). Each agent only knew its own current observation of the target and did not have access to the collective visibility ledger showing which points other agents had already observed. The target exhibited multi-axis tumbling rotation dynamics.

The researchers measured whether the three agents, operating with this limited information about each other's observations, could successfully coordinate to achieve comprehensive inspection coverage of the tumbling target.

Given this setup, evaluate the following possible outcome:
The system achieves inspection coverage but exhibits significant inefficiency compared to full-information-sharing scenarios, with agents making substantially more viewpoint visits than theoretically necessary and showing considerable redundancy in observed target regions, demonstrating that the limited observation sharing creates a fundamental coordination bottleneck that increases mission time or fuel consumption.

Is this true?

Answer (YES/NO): NO